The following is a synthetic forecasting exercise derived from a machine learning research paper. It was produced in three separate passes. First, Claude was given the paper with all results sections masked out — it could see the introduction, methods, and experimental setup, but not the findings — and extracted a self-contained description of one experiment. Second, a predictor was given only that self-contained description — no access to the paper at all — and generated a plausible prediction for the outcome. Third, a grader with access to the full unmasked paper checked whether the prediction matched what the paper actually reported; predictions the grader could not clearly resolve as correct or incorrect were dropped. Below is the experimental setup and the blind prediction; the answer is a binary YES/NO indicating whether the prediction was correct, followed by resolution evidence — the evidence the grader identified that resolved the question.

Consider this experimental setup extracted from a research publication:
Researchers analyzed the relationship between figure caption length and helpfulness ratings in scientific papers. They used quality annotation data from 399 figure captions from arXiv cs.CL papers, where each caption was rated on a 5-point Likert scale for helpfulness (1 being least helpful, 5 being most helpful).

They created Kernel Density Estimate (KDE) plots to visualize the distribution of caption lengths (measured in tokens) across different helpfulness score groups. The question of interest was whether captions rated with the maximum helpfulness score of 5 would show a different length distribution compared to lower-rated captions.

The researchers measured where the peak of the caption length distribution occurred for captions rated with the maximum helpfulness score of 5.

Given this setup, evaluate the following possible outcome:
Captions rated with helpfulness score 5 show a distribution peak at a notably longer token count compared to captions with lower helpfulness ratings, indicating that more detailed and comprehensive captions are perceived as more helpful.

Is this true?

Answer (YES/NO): YES